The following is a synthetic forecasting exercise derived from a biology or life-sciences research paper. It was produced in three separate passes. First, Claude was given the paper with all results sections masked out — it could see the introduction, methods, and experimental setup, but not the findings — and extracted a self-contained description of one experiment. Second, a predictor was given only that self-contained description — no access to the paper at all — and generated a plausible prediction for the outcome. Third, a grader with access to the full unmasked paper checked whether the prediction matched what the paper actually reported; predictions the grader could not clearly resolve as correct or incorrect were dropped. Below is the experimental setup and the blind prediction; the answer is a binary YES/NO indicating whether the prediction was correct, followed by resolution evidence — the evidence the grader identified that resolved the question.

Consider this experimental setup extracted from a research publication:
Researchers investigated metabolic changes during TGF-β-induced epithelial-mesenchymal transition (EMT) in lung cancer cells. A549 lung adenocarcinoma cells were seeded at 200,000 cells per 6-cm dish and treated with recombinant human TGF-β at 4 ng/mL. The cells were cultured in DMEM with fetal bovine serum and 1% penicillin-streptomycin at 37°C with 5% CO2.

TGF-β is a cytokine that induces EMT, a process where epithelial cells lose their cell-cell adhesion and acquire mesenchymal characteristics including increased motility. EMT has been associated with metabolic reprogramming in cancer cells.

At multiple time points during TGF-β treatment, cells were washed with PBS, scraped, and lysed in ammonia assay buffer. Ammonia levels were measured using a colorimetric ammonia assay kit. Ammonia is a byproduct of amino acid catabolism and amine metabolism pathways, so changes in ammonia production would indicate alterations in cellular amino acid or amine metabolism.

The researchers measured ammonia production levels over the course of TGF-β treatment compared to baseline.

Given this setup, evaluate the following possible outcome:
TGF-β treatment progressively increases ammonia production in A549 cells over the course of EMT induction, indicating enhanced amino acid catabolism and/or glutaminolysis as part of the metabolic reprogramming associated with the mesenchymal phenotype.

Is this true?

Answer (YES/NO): NO